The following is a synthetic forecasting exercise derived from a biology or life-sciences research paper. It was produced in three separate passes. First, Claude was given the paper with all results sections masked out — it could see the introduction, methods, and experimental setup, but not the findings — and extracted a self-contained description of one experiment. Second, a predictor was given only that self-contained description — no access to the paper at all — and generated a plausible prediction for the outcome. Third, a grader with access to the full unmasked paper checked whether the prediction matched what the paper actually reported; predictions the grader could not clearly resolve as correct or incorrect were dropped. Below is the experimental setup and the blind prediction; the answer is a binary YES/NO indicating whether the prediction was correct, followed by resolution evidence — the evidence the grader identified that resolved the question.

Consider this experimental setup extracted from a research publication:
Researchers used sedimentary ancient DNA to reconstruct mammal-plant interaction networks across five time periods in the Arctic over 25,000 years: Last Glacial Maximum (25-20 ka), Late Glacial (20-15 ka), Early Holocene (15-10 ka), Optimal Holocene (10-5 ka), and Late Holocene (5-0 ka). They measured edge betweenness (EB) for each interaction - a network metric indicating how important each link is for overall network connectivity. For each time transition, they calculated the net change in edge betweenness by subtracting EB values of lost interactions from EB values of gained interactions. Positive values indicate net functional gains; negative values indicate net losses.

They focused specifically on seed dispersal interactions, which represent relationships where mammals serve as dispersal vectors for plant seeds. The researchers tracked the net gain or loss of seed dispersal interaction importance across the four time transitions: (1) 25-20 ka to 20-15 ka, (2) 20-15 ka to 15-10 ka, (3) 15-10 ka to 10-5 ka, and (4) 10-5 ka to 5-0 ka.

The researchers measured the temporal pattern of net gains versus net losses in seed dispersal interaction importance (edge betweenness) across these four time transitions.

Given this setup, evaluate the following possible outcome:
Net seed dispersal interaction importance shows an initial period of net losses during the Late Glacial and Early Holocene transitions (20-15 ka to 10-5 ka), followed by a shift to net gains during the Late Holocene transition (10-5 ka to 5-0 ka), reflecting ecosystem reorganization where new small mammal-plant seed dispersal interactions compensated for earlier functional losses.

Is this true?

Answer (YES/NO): NO